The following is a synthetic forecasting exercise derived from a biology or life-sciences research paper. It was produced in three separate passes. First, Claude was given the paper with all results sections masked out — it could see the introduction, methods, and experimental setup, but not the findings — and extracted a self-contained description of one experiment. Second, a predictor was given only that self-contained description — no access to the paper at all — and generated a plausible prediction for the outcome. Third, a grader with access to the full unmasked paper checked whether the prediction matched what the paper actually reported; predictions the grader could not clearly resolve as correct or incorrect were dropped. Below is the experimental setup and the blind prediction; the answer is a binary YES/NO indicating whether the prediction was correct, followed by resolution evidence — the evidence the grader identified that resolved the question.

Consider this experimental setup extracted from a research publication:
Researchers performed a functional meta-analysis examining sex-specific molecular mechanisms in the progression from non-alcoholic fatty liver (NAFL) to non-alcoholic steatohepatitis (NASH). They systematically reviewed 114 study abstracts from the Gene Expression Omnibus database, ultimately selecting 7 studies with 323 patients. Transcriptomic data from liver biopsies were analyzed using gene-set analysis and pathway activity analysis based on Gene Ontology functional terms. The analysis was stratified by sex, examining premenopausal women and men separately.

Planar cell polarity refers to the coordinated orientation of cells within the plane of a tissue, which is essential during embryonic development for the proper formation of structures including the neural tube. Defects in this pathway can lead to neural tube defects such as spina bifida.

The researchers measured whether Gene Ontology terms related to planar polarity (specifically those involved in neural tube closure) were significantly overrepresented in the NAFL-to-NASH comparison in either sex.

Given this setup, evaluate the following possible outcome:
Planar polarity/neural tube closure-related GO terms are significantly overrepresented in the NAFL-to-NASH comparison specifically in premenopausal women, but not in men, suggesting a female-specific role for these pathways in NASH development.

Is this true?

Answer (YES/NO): NO